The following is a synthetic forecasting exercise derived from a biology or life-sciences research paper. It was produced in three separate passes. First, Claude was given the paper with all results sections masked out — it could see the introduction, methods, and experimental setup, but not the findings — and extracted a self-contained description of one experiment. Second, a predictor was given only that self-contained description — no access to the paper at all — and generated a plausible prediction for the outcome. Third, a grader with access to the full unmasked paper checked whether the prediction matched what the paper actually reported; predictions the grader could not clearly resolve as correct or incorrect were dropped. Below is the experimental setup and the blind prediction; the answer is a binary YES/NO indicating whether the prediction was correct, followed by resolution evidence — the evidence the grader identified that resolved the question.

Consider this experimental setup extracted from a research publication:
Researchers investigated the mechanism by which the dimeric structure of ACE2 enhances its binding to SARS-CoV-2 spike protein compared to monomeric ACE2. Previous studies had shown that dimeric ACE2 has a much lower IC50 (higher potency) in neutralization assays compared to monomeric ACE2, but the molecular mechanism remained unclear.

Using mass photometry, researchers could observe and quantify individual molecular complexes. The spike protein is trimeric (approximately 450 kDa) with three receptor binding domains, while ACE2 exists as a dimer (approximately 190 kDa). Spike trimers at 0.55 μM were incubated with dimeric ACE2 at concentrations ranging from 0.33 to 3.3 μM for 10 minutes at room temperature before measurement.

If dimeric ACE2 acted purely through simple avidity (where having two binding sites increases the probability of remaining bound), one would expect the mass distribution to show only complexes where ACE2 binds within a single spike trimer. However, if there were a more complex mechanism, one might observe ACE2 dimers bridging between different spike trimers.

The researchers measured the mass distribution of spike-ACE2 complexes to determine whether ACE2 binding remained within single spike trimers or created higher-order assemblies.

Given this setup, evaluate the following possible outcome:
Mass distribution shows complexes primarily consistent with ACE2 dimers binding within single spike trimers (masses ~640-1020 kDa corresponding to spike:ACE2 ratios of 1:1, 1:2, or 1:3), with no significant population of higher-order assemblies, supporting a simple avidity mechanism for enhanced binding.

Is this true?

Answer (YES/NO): NO